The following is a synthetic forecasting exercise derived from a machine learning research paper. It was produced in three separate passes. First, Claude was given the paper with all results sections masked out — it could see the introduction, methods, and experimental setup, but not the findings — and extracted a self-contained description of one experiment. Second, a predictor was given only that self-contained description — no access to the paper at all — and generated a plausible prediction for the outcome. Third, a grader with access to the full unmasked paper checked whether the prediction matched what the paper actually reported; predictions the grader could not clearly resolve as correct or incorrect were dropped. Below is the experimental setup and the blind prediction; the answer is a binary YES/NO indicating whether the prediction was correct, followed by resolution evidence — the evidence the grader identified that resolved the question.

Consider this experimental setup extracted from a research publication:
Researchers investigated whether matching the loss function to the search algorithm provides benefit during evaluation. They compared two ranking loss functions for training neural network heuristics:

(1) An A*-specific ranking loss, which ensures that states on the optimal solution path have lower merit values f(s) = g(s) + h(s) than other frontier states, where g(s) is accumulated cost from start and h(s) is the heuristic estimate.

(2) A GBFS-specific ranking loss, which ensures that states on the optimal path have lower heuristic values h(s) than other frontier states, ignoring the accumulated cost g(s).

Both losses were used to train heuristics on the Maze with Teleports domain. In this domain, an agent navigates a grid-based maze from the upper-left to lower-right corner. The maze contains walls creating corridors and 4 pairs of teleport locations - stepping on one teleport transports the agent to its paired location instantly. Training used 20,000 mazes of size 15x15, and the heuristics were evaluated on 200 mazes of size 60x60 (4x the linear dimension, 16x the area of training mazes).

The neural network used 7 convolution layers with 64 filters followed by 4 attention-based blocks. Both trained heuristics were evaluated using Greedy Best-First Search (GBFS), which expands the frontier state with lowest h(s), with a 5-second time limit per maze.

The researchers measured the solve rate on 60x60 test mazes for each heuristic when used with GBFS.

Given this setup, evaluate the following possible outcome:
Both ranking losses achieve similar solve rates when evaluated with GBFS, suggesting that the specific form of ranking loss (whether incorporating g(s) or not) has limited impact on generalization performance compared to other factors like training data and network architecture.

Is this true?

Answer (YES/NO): NO